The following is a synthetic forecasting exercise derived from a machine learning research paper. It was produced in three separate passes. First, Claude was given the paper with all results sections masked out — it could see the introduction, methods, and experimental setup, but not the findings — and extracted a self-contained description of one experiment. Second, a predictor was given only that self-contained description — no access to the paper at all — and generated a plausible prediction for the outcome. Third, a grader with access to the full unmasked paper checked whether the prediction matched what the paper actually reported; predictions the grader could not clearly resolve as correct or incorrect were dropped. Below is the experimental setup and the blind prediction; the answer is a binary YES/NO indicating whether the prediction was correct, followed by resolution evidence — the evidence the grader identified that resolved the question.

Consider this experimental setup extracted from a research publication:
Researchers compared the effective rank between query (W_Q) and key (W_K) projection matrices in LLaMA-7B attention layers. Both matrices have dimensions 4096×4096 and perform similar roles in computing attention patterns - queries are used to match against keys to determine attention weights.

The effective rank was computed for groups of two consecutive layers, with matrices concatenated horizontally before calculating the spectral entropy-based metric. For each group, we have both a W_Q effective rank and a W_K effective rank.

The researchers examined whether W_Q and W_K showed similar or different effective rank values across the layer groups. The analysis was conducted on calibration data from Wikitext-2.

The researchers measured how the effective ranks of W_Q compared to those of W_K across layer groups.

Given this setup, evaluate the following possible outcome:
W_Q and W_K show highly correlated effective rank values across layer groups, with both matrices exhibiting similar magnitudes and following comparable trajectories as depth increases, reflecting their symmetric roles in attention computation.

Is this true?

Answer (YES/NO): NO